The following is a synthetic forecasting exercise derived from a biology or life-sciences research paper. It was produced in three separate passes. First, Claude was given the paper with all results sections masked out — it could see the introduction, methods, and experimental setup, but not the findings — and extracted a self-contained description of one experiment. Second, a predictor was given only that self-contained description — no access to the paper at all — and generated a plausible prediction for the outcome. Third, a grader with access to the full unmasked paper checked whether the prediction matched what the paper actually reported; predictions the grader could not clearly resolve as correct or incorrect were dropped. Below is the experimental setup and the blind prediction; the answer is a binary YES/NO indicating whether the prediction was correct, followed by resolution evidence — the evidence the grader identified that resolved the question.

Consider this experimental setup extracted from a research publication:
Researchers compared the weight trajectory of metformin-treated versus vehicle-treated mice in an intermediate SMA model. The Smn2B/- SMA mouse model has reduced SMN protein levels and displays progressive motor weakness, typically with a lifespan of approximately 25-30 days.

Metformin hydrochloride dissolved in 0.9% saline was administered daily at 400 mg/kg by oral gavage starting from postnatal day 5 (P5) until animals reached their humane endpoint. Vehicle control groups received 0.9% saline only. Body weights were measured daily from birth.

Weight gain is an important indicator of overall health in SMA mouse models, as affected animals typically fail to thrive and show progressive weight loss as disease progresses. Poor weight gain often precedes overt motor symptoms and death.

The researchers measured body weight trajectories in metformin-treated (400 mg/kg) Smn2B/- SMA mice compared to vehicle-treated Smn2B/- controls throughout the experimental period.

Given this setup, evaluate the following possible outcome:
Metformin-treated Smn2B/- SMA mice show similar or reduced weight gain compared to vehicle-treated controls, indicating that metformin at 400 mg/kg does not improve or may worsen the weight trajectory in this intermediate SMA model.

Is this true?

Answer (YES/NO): YES